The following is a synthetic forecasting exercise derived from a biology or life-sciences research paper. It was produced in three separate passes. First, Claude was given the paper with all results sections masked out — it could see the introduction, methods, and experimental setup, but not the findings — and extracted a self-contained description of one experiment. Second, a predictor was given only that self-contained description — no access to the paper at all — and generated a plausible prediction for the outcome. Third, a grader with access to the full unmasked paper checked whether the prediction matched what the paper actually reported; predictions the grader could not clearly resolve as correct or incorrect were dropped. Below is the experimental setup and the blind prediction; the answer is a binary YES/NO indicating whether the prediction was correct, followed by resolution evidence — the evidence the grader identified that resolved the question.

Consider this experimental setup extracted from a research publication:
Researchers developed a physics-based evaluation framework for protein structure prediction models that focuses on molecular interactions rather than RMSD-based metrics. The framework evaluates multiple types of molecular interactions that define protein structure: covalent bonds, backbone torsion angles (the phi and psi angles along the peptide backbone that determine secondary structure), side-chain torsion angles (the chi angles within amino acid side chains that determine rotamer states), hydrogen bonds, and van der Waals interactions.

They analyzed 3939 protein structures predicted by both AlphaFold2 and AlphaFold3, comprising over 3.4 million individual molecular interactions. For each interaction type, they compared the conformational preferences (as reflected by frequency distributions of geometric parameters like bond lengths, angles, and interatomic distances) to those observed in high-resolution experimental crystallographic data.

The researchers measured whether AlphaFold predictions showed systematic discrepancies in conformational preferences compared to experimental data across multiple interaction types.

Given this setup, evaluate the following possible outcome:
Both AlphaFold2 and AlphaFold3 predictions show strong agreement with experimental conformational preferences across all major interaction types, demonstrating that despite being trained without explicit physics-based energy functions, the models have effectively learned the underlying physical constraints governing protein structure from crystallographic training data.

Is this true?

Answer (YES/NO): NO